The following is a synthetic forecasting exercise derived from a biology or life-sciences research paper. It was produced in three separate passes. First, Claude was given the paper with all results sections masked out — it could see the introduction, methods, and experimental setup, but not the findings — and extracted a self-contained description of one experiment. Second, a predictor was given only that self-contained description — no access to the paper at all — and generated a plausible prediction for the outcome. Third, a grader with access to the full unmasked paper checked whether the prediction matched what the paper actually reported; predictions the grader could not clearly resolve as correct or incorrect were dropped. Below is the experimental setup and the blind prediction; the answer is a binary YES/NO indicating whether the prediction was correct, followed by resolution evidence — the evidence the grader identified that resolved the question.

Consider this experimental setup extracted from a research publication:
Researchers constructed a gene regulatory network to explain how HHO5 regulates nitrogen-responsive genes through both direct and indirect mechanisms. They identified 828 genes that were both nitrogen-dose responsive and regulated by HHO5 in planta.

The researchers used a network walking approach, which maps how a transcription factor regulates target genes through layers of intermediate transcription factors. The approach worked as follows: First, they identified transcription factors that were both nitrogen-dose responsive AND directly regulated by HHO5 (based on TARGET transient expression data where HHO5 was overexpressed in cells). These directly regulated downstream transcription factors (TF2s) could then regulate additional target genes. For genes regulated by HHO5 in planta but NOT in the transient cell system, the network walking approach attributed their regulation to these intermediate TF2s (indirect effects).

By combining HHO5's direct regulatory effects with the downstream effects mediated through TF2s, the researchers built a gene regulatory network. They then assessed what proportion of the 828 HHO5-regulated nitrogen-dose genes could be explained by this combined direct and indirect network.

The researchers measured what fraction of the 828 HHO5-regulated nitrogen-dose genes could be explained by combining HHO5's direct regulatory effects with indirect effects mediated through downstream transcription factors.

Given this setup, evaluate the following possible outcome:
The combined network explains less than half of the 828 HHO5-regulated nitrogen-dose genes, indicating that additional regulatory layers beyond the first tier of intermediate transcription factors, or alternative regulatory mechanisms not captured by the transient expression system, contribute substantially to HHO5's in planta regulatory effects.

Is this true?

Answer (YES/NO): NO